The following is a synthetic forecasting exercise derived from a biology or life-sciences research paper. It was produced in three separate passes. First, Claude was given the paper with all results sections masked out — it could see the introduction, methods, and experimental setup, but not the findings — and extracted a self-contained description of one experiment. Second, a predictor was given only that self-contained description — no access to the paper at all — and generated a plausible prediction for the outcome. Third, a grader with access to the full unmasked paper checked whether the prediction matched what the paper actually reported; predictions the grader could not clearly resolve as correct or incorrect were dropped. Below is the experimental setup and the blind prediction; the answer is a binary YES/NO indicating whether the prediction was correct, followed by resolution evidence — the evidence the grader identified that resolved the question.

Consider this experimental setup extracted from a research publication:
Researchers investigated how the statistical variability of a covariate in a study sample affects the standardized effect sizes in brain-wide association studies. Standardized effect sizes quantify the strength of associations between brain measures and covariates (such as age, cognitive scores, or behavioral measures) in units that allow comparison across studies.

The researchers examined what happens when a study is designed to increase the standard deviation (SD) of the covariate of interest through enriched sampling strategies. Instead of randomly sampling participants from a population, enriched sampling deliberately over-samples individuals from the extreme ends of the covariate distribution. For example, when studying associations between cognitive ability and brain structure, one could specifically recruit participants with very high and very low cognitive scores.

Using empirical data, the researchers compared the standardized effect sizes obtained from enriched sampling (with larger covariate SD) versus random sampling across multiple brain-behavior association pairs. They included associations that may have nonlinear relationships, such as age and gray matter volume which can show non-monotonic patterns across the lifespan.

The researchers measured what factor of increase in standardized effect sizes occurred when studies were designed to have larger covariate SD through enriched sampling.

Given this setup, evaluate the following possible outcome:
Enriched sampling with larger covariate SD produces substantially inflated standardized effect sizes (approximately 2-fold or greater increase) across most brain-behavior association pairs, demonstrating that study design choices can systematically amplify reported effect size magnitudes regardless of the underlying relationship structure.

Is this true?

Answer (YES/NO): NO